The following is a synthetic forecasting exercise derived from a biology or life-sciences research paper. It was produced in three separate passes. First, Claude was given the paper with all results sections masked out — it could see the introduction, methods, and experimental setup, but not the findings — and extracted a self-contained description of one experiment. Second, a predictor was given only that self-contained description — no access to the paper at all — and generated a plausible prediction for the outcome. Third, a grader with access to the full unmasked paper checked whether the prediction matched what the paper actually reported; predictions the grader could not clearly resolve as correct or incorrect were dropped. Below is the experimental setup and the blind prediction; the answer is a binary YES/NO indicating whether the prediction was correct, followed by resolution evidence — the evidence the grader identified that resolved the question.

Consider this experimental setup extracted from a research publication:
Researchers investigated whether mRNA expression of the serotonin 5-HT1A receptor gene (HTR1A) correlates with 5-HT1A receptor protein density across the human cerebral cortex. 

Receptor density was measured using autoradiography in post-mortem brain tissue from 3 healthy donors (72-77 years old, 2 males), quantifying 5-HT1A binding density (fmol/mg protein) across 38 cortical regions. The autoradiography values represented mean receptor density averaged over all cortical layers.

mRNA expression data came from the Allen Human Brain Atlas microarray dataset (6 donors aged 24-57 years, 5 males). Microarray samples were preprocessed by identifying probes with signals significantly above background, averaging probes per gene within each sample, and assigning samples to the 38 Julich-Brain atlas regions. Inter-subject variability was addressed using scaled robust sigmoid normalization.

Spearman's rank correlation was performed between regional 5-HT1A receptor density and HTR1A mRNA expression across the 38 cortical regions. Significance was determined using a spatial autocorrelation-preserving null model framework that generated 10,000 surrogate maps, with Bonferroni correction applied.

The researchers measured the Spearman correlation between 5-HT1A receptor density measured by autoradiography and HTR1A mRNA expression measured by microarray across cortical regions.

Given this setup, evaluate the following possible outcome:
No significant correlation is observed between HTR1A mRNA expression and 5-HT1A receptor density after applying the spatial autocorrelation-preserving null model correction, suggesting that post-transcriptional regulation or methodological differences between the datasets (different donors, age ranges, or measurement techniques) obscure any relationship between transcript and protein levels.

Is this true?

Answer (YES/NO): NO